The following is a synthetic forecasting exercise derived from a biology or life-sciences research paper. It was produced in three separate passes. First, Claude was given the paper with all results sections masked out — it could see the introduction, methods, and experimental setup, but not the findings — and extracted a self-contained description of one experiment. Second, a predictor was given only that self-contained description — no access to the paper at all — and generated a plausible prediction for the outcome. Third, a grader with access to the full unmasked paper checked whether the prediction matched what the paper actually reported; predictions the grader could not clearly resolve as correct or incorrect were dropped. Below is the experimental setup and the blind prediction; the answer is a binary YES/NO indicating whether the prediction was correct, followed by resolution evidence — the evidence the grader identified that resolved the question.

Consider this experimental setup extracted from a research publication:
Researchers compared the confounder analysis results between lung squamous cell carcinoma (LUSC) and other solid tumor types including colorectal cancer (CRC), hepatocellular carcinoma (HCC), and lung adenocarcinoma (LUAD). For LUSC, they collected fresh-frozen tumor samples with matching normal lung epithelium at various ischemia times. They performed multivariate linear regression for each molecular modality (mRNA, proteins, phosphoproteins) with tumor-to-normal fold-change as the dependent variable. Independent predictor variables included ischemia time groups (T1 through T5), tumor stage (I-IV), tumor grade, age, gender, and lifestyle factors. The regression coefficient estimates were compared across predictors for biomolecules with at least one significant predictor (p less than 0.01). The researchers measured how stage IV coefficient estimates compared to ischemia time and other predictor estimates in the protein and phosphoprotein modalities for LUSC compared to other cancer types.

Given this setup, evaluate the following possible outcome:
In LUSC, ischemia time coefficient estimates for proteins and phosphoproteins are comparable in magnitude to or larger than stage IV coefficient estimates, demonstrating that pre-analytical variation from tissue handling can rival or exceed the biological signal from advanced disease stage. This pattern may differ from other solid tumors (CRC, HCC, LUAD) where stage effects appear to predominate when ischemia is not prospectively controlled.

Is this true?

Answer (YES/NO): NO